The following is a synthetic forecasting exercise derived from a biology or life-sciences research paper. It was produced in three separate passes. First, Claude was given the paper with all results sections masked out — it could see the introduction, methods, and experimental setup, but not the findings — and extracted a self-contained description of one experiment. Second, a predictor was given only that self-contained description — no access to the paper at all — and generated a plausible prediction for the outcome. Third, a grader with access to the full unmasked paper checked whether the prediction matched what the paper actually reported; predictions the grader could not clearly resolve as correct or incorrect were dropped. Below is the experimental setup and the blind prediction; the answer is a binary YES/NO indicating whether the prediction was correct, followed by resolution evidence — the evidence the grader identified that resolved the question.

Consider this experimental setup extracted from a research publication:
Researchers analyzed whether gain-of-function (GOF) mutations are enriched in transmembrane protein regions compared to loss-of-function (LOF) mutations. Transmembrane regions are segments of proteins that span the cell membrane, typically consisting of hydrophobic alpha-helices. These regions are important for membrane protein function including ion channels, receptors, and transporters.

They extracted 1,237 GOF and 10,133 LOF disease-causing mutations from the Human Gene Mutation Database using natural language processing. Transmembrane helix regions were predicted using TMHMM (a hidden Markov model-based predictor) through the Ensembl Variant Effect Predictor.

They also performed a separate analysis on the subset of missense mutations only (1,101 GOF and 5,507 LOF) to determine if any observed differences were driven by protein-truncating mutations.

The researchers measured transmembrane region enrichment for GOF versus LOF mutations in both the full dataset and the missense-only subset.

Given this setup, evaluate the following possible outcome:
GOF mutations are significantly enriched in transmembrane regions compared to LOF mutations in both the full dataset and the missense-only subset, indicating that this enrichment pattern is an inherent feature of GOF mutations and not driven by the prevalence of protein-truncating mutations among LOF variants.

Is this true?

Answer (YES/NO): NO